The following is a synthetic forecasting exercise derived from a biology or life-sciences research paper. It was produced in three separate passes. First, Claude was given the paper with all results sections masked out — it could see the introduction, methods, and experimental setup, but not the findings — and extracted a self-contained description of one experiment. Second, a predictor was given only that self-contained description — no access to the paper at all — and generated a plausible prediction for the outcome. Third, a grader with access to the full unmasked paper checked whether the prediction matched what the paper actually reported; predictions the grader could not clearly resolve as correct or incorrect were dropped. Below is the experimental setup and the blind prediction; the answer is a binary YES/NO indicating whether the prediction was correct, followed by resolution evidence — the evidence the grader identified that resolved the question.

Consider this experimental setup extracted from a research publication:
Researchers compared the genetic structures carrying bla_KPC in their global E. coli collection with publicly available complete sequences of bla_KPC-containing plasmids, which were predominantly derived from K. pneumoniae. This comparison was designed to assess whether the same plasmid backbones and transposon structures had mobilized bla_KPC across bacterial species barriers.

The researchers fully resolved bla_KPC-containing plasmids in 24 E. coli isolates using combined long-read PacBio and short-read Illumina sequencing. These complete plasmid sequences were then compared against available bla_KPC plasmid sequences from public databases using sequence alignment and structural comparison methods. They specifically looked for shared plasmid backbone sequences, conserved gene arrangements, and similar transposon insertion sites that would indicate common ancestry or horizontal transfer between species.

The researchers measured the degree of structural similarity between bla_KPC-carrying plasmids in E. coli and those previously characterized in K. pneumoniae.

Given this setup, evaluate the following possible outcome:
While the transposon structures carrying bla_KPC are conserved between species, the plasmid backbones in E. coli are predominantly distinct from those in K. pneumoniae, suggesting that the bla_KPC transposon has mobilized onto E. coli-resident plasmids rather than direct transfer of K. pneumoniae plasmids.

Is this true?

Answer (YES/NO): NO